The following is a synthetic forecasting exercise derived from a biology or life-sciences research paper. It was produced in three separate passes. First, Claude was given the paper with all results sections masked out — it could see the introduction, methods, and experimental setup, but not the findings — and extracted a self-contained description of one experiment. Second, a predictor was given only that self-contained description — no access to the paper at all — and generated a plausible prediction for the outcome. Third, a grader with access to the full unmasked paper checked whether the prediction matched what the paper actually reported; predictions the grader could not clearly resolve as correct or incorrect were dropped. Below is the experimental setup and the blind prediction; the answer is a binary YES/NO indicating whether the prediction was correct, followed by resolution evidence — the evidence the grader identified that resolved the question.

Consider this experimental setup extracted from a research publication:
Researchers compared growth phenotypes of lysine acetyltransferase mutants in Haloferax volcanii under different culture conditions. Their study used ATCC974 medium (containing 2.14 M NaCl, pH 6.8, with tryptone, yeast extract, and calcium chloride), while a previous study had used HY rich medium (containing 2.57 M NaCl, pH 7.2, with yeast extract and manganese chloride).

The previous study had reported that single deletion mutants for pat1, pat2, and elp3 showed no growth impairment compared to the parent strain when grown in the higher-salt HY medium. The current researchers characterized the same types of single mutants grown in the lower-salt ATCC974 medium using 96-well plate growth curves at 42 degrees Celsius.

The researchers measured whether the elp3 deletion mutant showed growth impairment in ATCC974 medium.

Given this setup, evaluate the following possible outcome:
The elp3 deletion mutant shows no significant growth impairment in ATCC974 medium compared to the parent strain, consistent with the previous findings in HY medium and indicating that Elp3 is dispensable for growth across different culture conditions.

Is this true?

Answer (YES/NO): NO